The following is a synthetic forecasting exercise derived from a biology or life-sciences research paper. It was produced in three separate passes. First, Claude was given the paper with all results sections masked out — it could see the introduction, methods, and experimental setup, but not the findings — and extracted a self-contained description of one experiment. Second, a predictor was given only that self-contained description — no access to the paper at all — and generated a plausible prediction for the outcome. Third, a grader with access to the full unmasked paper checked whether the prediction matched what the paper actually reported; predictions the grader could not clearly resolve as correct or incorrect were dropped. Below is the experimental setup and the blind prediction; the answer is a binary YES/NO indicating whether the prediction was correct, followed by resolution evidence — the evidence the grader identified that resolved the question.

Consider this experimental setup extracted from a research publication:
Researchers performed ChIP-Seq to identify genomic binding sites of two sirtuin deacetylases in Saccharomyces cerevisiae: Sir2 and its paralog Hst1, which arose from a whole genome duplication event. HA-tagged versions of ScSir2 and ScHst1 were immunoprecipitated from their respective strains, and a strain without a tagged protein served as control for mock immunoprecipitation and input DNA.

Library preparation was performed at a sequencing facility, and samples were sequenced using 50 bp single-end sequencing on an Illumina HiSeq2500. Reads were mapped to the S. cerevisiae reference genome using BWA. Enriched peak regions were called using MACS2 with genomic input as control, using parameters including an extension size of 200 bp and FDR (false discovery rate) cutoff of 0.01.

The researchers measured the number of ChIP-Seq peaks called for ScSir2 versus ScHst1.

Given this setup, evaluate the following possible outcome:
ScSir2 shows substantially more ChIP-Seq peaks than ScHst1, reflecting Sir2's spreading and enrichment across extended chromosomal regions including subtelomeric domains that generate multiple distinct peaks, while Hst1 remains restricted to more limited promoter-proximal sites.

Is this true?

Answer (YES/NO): NO